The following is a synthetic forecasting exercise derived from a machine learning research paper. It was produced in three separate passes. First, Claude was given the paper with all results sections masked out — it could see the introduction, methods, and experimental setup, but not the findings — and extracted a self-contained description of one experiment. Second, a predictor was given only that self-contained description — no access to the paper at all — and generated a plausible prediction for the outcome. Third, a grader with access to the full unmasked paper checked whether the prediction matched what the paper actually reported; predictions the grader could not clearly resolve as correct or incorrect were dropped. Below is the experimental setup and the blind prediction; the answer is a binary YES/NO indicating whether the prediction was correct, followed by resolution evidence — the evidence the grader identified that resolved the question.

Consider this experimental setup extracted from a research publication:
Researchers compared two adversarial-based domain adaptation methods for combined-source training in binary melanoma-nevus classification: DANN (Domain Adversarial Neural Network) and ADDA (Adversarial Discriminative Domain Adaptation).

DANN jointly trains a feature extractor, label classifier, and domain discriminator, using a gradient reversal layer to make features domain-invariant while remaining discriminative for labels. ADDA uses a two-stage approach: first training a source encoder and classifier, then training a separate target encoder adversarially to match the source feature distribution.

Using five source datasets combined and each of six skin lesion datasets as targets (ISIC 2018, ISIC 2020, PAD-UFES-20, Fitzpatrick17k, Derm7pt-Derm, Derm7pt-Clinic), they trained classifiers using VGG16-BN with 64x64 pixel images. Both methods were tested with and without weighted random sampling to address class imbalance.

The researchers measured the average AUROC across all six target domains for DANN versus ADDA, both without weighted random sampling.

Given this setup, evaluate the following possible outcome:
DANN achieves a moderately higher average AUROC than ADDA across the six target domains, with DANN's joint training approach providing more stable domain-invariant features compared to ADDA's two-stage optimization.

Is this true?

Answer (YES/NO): NO